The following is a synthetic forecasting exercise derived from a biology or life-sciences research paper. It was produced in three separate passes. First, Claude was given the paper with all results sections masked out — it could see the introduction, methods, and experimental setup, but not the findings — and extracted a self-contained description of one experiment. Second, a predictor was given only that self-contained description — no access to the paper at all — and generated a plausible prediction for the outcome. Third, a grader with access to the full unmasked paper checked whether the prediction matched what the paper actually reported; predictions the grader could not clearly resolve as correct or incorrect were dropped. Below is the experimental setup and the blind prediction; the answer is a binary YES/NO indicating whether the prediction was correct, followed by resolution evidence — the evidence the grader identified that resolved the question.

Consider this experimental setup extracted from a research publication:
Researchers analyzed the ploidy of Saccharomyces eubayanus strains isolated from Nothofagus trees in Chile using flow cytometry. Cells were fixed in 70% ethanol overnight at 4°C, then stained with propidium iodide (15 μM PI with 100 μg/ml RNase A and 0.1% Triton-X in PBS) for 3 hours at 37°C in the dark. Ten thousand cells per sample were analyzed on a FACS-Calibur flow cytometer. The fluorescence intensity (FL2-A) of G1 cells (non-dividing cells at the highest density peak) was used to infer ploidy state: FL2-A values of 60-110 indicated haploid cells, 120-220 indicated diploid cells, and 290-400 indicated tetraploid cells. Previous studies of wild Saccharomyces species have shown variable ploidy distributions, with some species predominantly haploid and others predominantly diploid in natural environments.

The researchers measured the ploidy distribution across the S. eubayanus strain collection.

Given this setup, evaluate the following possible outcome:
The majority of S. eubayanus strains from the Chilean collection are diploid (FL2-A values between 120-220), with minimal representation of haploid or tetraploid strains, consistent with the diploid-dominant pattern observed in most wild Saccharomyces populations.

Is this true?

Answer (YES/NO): YES